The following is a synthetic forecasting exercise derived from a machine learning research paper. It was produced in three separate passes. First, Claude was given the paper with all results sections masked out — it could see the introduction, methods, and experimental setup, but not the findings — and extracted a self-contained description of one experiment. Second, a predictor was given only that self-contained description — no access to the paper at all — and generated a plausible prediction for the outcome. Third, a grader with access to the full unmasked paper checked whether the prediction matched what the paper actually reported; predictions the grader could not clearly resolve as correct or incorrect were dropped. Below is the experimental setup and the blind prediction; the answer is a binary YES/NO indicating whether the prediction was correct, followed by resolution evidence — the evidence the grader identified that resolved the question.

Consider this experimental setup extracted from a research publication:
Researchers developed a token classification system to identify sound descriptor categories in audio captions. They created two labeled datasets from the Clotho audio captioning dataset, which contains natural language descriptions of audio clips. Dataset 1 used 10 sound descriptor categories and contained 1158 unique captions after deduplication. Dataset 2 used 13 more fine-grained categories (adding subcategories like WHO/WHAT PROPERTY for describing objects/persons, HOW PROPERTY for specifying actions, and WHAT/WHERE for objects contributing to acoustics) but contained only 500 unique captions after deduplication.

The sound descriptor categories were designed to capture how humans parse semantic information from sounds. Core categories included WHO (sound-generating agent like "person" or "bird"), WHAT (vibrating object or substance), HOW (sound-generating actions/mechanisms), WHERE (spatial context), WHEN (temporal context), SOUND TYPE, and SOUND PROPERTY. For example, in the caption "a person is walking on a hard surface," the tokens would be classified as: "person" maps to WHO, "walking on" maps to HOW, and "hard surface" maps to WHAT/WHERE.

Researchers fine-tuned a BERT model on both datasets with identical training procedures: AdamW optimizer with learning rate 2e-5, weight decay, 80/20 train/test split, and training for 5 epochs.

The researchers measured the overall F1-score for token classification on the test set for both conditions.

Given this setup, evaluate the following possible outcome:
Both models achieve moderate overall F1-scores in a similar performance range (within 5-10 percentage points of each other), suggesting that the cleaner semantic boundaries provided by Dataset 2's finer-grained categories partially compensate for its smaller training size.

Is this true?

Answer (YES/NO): YES